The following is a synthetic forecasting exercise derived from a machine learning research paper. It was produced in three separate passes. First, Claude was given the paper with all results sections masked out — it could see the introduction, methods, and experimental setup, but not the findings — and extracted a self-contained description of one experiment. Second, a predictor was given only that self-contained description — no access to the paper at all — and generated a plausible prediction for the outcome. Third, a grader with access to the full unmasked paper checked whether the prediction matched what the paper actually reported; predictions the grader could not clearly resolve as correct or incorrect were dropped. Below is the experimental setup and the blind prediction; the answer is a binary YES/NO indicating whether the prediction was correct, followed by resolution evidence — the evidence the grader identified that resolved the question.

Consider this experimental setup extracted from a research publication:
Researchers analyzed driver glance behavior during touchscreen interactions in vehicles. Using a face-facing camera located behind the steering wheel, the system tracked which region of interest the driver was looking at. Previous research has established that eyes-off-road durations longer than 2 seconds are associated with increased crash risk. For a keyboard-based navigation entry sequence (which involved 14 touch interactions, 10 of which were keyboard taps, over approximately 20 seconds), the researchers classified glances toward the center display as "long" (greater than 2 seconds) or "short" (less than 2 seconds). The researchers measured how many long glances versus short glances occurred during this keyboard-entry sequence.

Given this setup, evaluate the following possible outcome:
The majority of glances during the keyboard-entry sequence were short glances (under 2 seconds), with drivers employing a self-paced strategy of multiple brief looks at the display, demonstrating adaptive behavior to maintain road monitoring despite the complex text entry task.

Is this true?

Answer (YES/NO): NO